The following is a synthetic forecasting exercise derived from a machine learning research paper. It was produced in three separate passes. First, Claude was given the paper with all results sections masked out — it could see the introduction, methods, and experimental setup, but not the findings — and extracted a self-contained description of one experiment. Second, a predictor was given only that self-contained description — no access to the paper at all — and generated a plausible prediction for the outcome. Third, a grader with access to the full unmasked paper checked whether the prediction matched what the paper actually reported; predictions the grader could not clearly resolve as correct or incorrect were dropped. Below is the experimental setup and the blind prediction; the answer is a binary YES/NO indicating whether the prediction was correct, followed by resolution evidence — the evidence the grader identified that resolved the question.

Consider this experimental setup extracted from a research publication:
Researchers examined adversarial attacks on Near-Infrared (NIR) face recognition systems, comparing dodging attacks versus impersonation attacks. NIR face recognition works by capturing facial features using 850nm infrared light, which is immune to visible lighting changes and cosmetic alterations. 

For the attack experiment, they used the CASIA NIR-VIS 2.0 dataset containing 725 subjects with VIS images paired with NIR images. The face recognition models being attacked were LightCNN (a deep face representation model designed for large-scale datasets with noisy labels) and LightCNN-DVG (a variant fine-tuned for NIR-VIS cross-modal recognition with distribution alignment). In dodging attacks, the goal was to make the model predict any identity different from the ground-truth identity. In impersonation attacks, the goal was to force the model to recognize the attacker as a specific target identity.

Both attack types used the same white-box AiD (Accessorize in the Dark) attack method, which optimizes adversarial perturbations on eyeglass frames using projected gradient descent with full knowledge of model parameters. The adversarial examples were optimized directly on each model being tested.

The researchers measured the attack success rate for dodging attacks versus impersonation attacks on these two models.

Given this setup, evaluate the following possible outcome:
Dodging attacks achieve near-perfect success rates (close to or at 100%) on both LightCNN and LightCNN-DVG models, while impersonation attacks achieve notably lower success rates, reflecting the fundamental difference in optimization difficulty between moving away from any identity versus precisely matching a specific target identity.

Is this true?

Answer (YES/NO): YES